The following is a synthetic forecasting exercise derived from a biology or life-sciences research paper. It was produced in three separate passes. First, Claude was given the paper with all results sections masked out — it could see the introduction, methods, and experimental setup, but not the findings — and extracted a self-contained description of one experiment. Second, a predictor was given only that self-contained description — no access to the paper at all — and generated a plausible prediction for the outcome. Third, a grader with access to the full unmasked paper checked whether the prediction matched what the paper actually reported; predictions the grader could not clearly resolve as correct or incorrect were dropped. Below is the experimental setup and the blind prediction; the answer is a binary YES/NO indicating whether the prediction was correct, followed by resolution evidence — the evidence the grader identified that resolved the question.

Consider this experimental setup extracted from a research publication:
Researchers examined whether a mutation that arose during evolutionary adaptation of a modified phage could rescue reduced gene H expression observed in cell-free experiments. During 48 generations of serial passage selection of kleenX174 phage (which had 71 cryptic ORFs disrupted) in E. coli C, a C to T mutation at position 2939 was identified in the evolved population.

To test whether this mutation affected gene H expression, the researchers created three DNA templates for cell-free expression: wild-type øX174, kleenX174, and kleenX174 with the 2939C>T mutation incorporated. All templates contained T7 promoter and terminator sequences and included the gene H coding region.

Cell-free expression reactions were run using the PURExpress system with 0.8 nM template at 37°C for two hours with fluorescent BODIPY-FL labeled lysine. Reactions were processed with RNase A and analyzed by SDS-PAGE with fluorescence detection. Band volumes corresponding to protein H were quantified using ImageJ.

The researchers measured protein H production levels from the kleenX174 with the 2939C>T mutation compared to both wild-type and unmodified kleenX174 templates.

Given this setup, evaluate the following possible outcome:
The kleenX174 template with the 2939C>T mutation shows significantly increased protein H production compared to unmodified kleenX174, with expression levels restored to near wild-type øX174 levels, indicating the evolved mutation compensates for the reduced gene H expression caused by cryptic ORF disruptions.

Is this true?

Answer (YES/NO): NO